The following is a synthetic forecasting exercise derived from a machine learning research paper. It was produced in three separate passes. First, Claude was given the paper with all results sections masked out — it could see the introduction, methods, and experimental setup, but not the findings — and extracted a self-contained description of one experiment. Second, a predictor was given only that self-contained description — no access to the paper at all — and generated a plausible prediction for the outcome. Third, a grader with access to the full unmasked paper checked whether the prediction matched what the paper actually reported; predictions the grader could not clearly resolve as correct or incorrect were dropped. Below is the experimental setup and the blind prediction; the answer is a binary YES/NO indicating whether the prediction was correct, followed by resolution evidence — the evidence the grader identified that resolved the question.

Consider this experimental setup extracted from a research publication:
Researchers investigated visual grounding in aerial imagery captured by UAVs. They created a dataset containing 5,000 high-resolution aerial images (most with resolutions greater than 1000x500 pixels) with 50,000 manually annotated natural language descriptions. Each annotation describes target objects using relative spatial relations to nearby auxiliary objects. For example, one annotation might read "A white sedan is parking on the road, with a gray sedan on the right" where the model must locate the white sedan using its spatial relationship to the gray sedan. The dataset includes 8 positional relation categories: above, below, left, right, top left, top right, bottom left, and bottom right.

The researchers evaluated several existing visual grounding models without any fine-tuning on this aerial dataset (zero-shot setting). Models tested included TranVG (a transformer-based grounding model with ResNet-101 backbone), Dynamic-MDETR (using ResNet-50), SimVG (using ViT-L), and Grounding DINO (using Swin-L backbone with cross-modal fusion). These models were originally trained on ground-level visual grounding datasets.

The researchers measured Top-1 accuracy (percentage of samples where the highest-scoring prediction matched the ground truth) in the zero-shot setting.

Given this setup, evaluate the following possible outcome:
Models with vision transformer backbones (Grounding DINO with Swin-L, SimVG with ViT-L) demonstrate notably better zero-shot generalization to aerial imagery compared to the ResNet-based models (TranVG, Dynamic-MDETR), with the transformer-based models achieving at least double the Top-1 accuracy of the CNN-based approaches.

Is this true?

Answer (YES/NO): NO